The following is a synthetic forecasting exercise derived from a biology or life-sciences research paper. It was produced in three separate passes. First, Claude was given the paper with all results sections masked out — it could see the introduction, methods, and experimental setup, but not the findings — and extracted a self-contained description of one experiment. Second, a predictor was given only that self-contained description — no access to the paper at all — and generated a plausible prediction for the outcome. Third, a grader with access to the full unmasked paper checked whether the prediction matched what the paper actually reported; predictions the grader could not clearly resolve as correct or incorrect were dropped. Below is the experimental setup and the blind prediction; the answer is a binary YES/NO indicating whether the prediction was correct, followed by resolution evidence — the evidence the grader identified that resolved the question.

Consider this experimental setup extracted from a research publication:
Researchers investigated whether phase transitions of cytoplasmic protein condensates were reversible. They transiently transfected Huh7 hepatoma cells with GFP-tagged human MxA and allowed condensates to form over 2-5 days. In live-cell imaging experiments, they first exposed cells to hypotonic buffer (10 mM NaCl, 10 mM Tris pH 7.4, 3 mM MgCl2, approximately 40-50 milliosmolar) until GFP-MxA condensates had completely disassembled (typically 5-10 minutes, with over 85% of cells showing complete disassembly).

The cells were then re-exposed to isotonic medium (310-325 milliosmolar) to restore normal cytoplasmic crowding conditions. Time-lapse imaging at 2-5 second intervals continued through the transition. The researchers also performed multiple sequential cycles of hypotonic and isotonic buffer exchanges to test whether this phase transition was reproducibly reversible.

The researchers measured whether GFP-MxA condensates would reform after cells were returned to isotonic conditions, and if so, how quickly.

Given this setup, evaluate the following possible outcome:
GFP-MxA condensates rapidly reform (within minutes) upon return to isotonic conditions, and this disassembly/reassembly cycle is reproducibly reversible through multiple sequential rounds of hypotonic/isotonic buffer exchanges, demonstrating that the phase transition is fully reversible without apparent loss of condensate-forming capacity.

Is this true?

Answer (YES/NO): YES